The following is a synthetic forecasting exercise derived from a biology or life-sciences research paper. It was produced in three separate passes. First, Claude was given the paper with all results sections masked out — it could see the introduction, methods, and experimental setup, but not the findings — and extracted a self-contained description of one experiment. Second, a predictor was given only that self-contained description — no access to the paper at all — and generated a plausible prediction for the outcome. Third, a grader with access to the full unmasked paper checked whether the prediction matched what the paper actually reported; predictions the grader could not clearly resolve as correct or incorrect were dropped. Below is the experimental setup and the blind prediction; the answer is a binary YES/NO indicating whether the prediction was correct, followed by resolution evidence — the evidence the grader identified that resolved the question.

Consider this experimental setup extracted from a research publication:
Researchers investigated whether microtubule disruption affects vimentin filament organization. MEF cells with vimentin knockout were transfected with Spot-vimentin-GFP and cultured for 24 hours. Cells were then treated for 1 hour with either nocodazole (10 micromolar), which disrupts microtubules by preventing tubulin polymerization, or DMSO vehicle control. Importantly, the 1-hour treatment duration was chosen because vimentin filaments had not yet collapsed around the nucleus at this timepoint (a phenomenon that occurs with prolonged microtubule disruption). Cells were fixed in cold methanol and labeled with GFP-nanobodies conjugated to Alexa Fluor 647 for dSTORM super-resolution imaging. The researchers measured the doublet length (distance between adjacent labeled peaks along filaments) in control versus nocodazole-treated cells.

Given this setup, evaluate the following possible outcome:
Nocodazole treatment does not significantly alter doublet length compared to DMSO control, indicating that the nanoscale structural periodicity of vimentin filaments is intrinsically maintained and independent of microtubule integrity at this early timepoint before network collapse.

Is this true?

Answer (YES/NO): NO